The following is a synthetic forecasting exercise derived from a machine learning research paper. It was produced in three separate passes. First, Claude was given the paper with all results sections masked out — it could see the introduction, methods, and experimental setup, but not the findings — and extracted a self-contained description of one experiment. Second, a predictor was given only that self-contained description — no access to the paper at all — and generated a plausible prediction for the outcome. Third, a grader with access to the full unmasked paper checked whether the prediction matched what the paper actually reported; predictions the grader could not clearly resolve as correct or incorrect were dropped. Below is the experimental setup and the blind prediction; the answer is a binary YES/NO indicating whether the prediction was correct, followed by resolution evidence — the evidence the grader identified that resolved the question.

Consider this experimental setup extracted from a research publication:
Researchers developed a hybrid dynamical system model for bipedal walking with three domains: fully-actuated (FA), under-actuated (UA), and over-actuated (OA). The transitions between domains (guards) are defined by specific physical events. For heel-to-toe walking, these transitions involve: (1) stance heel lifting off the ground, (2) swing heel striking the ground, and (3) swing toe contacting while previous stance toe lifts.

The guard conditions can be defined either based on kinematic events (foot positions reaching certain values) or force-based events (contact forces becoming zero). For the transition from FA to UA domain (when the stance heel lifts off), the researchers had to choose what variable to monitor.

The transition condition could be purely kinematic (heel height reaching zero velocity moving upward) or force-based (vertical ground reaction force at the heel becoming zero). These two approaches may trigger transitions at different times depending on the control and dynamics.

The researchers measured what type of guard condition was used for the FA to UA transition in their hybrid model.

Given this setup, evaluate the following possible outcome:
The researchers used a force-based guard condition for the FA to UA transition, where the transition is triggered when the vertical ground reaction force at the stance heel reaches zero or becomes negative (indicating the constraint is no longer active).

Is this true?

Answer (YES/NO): YES